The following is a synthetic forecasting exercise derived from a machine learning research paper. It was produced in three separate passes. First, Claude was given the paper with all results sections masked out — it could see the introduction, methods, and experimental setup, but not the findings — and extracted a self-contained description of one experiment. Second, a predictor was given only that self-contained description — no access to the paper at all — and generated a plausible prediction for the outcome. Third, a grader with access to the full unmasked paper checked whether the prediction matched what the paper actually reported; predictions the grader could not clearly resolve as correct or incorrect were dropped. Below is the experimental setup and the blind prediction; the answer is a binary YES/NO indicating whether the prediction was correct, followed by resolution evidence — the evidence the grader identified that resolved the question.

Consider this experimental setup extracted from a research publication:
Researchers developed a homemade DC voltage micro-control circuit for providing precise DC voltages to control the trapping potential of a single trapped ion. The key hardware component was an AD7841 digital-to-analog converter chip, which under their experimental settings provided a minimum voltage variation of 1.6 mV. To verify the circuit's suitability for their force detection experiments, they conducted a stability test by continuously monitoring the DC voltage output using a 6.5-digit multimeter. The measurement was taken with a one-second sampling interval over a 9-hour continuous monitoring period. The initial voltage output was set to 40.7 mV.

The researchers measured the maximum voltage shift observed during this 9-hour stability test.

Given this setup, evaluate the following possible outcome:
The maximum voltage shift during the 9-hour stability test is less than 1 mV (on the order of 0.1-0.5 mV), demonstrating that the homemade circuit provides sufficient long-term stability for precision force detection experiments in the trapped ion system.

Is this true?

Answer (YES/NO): YES